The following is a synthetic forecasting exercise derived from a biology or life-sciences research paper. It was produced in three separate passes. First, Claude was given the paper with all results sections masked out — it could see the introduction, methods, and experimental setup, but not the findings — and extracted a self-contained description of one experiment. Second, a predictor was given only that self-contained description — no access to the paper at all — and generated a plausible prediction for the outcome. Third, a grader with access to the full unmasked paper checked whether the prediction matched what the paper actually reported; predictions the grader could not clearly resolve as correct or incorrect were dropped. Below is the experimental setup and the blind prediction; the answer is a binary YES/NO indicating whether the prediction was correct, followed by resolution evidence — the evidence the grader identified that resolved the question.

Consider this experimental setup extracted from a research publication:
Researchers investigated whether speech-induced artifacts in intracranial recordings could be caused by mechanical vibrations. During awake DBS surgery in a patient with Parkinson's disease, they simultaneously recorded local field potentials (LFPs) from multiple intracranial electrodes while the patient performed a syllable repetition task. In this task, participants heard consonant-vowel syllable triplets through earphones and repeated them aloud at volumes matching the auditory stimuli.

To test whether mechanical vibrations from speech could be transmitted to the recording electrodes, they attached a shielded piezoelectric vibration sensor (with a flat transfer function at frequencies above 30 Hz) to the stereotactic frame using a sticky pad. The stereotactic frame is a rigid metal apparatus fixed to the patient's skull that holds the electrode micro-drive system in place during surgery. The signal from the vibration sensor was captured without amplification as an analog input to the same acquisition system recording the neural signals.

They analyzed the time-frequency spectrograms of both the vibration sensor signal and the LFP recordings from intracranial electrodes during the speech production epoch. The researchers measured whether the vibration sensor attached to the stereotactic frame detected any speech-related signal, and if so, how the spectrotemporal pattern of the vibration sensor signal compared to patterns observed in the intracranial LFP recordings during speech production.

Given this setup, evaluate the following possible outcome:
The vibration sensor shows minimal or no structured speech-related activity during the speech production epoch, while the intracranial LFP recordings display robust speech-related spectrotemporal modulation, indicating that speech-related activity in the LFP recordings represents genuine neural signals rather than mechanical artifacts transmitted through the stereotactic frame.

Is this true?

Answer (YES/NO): NO